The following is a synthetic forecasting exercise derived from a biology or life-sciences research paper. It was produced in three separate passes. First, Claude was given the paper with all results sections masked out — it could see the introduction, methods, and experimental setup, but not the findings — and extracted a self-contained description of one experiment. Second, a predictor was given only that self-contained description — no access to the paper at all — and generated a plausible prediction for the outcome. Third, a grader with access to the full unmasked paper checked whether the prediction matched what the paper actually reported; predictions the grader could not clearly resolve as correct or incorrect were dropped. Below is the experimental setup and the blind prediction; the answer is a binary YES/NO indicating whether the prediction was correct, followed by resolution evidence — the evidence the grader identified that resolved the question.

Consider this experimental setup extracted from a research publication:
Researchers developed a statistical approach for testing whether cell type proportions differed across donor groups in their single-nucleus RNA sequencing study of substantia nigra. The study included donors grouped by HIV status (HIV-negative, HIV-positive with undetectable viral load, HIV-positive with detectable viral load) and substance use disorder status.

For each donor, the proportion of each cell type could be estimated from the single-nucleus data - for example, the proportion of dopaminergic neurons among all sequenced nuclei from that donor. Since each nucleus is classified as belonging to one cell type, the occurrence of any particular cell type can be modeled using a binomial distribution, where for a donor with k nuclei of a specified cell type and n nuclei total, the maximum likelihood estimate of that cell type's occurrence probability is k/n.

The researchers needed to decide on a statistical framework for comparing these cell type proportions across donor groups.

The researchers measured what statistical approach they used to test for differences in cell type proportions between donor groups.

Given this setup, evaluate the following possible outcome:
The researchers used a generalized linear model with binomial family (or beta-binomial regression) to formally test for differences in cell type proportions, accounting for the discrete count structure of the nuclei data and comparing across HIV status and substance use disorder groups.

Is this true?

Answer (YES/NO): NO